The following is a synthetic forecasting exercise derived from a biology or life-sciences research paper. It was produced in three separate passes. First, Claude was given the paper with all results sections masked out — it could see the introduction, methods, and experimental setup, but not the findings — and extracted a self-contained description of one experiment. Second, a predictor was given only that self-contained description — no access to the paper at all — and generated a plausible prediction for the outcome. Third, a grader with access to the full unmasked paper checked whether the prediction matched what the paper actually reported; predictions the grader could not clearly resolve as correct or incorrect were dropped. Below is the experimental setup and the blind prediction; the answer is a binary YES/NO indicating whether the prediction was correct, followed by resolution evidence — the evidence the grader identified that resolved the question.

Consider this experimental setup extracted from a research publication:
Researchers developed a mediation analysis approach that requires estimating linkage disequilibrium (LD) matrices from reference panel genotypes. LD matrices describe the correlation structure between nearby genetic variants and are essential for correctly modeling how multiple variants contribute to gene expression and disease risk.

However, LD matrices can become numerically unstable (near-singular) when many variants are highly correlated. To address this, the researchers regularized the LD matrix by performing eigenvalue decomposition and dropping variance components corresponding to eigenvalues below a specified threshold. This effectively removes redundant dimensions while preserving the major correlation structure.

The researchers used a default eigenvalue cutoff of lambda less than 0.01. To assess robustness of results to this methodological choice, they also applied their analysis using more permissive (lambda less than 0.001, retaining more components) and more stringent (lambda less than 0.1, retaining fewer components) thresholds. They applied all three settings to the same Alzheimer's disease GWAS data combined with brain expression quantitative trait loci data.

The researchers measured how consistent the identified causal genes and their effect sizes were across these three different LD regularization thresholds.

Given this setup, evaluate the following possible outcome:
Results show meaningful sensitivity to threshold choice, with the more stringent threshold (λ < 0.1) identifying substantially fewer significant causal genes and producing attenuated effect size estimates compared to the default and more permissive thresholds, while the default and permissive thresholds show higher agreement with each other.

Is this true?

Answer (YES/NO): NO